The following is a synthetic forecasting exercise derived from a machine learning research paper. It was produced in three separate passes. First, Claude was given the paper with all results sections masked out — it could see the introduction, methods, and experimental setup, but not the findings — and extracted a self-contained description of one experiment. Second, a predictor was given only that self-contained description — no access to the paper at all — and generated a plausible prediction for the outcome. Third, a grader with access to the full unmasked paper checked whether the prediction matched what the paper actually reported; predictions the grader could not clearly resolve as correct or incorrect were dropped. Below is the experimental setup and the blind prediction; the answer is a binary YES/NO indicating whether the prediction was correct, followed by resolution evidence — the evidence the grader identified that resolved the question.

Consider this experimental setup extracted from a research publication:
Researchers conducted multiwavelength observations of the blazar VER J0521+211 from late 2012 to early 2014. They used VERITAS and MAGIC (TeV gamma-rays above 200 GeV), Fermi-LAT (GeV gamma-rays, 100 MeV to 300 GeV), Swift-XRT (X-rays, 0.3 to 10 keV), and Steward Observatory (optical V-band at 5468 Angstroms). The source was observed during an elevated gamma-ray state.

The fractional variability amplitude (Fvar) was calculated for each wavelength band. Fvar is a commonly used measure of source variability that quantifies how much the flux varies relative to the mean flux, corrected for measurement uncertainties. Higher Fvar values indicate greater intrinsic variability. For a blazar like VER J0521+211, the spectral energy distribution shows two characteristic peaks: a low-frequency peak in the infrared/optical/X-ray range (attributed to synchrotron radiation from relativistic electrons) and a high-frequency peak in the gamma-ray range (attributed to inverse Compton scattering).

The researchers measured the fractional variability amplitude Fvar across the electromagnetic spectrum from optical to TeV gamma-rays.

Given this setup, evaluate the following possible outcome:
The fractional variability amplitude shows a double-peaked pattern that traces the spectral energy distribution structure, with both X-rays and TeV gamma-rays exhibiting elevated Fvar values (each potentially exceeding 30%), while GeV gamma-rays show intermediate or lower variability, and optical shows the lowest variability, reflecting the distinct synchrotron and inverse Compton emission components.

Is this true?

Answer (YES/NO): YES